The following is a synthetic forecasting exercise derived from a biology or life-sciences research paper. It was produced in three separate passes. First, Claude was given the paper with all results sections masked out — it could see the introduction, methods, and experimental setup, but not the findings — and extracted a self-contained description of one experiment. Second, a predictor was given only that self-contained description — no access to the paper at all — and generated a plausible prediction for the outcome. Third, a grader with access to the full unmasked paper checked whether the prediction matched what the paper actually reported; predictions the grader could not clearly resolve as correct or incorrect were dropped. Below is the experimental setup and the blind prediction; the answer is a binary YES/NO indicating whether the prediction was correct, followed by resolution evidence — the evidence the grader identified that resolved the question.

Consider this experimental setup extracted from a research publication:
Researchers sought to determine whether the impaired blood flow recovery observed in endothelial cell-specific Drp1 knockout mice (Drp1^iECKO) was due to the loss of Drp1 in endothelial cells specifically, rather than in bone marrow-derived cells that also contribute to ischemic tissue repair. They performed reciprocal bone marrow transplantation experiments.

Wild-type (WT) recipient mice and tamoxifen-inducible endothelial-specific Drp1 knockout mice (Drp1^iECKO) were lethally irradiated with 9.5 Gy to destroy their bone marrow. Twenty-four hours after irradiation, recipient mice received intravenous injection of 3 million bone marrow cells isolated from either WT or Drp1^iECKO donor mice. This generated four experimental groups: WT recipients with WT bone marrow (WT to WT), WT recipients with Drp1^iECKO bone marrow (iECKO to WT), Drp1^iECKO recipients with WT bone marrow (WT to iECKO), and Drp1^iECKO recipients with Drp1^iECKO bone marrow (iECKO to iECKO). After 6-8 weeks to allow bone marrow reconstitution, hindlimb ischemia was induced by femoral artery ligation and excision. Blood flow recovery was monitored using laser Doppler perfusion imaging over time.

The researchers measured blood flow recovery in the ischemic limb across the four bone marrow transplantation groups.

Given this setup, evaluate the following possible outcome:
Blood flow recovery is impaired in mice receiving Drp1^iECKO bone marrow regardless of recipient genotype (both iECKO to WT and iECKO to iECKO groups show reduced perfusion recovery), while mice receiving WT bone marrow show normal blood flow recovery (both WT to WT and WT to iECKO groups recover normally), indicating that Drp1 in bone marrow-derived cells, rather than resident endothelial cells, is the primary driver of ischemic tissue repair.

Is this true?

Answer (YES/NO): NO